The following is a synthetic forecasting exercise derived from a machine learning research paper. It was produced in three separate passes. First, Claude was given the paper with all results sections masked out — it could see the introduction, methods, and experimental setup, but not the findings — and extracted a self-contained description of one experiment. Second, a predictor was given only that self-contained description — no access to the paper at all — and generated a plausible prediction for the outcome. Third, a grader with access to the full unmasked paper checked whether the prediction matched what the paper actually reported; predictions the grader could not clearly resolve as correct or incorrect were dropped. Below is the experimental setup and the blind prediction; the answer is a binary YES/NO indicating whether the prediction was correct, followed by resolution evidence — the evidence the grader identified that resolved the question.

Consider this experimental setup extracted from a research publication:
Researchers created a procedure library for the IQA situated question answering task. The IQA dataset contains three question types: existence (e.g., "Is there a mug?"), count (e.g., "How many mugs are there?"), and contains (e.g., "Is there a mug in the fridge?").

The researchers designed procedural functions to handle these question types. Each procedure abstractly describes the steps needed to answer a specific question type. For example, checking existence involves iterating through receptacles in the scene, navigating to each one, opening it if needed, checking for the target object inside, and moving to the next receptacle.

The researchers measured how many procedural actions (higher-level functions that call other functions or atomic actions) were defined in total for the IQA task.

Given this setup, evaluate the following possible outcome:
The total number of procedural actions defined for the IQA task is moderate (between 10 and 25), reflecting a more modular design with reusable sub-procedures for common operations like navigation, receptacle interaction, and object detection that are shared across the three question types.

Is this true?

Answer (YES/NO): NO